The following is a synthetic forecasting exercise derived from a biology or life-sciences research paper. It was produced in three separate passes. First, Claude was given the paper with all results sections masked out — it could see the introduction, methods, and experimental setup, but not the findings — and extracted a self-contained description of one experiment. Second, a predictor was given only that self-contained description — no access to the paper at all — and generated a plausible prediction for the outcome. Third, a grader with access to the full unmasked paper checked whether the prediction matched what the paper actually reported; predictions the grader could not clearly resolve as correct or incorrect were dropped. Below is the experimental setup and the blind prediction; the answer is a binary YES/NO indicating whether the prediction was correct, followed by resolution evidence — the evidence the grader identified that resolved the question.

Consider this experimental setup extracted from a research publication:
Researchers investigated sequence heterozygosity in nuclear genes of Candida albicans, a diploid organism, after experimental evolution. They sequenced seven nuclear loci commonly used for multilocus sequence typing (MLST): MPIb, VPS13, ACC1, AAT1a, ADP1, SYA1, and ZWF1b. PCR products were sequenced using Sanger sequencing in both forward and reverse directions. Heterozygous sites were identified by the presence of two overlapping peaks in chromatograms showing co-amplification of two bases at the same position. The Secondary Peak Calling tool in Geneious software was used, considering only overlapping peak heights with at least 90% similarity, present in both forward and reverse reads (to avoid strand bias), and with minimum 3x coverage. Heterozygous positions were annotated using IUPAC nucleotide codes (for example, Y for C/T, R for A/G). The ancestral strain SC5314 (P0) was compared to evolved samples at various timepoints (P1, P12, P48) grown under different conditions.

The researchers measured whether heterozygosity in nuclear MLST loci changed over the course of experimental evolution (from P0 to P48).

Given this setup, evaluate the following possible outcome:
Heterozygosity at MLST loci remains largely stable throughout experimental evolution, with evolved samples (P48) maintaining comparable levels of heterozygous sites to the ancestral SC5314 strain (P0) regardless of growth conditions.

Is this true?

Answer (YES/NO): NO